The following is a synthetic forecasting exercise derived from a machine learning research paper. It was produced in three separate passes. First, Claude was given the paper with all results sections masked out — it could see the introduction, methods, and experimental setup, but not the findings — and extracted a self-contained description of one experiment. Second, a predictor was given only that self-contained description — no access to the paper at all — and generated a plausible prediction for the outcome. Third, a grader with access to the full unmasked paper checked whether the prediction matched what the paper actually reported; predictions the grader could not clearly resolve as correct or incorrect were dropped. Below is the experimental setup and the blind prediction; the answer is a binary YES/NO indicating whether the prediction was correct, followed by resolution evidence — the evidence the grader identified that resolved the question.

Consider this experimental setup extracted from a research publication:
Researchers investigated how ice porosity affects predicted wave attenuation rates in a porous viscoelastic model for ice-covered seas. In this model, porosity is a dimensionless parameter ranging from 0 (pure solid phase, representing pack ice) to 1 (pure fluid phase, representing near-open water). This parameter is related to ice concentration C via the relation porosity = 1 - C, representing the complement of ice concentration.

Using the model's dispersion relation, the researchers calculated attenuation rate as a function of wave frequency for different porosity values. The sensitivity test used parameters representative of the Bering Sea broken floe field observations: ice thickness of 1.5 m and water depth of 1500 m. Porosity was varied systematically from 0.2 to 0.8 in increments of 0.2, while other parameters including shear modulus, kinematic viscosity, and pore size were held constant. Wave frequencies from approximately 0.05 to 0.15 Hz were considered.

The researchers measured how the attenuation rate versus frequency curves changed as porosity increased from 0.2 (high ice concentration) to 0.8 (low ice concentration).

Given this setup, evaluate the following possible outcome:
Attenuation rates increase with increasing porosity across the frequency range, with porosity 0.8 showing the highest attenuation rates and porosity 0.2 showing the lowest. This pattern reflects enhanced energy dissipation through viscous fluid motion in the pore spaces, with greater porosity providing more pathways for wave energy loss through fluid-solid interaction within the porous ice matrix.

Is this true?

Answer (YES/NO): YES